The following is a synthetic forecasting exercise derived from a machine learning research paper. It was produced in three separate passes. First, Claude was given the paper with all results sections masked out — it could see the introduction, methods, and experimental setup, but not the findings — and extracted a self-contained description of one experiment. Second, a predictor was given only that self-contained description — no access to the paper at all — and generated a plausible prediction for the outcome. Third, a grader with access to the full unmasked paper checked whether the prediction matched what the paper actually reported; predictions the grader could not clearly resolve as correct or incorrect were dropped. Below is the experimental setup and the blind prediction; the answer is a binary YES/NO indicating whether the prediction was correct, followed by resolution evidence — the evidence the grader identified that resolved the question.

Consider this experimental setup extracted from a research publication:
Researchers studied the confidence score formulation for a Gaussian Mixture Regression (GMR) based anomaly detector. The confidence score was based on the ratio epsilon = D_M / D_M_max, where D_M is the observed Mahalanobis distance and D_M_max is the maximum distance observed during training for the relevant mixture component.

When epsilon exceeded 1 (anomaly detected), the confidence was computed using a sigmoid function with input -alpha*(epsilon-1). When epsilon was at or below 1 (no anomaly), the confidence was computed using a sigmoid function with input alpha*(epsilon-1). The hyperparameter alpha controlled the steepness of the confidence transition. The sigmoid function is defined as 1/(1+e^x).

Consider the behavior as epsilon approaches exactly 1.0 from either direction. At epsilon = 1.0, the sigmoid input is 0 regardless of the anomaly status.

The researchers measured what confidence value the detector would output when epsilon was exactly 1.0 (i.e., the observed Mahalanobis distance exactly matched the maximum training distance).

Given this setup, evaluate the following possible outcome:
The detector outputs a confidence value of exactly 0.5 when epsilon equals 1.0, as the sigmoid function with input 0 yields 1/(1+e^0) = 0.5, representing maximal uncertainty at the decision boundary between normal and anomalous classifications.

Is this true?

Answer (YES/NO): YES